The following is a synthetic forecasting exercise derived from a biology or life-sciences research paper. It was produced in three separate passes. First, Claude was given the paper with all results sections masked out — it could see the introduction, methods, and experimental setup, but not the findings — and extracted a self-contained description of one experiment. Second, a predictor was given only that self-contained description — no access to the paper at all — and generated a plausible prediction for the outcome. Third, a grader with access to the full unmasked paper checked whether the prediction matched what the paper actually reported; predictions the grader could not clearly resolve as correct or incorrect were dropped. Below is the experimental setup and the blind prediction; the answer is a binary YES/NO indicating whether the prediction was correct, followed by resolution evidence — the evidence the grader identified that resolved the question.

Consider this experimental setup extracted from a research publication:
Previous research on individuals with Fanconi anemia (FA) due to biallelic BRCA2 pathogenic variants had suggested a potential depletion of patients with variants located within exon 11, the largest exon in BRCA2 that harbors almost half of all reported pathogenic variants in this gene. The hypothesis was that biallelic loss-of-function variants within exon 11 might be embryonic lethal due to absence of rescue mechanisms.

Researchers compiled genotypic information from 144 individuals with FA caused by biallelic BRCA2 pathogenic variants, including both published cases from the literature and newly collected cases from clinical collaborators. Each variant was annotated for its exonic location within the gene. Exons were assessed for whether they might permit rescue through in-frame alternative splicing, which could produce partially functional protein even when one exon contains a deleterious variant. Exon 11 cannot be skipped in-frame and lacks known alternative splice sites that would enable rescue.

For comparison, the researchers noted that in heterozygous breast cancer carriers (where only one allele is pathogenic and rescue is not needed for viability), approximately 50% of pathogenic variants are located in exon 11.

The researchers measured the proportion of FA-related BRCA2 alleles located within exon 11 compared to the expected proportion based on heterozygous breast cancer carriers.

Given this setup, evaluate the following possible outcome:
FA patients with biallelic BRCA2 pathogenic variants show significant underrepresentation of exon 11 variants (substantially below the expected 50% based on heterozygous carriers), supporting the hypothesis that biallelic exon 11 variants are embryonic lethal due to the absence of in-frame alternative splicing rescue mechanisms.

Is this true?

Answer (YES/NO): YES